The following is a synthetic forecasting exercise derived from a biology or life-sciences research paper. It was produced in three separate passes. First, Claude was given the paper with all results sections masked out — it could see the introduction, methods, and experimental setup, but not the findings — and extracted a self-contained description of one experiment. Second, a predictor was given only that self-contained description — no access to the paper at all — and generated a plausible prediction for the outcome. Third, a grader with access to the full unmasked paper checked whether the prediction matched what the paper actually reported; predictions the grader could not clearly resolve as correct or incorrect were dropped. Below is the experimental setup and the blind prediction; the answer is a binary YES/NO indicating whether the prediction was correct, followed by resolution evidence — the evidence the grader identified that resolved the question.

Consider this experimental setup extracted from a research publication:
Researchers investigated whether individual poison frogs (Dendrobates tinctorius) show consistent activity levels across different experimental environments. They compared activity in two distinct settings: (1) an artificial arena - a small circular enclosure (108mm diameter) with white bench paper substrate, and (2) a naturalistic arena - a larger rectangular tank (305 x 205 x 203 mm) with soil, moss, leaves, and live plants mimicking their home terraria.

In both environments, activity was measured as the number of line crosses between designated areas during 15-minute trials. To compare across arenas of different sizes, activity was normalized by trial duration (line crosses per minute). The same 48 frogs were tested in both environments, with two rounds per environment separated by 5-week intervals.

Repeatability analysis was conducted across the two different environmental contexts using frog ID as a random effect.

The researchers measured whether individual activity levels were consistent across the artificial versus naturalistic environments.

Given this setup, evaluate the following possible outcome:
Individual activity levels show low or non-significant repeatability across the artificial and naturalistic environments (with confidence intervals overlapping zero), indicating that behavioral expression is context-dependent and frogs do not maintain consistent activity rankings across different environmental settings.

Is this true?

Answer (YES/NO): YES